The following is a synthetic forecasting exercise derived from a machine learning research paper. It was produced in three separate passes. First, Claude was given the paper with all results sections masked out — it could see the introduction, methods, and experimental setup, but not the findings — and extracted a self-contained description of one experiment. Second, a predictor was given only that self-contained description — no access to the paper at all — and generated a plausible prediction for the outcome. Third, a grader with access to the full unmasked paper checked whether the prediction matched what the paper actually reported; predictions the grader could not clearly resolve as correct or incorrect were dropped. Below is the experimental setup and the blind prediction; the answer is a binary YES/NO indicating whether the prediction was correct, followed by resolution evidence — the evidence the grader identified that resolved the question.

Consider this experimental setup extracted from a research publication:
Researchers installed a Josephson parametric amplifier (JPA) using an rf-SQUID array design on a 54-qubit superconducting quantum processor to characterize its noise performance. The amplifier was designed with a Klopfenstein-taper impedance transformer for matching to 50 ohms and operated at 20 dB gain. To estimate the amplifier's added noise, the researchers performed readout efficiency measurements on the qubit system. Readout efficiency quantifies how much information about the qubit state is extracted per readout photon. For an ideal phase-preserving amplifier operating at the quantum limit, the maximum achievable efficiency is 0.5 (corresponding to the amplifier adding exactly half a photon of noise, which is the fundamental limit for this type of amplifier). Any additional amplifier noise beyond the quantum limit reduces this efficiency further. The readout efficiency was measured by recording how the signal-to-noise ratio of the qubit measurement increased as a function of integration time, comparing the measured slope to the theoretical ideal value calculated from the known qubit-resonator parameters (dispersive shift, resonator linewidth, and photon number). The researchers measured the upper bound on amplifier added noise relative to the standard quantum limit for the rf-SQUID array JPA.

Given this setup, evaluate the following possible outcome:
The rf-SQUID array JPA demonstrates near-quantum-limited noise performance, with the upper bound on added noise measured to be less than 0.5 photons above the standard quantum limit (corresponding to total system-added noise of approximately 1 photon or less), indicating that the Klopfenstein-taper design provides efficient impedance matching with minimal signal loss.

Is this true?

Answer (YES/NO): YES